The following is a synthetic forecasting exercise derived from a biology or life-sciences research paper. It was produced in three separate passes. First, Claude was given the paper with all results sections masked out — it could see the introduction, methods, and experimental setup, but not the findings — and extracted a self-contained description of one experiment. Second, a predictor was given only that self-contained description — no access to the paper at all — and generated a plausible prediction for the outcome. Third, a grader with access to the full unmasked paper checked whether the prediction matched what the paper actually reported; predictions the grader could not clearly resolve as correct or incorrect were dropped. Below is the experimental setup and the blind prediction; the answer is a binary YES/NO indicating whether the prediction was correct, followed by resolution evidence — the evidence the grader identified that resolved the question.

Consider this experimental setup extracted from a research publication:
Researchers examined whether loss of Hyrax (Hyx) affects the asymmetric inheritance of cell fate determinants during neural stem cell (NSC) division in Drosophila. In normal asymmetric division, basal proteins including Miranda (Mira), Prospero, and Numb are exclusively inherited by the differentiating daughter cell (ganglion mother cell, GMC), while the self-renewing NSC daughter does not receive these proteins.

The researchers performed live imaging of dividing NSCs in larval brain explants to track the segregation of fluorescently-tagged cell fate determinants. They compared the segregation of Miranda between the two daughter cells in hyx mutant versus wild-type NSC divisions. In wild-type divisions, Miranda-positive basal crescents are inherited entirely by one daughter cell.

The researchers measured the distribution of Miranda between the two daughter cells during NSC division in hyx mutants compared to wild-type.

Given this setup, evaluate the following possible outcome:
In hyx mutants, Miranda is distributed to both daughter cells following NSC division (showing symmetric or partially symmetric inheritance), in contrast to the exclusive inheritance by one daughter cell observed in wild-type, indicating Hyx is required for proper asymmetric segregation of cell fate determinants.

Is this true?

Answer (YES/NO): YES